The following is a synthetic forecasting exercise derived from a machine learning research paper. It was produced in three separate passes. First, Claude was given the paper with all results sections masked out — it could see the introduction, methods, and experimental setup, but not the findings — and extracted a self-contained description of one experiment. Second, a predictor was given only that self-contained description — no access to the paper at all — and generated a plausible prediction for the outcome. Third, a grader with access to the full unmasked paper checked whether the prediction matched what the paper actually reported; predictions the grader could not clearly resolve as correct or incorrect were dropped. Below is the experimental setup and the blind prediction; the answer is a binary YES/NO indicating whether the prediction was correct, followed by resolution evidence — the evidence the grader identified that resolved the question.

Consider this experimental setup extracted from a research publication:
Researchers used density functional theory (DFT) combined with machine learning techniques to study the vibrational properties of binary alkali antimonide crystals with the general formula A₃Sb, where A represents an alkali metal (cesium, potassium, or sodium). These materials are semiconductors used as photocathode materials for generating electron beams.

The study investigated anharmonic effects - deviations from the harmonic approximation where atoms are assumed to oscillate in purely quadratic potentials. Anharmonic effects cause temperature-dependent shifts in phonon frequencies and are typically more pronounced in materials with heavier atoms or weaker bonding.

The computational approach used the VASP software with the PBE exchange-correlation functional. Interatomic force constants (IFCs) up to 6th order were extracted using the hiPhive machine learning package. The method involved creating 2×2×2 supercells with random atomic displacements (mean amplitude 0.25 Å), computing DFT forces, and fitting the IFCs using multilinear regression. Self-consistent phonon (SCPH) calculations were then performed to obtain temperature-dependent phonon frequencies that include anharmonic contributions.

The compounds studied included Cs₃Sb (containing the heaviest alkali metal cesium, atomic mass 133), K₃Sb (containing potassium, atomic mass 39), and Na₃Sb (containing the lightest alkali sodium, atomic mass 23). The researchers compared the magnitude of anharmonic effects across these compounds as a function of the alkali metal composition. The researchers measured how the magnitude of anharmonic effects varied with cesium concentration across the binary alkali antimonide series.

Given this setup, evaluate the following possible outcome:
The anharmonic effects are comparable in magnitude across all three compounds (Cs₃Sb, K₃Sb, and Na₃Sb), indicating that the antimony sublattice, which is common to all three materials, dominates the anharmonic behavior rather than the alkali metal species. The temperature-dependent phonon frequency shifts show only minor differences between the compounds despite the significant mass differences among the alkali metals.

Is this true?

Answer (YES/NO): NO